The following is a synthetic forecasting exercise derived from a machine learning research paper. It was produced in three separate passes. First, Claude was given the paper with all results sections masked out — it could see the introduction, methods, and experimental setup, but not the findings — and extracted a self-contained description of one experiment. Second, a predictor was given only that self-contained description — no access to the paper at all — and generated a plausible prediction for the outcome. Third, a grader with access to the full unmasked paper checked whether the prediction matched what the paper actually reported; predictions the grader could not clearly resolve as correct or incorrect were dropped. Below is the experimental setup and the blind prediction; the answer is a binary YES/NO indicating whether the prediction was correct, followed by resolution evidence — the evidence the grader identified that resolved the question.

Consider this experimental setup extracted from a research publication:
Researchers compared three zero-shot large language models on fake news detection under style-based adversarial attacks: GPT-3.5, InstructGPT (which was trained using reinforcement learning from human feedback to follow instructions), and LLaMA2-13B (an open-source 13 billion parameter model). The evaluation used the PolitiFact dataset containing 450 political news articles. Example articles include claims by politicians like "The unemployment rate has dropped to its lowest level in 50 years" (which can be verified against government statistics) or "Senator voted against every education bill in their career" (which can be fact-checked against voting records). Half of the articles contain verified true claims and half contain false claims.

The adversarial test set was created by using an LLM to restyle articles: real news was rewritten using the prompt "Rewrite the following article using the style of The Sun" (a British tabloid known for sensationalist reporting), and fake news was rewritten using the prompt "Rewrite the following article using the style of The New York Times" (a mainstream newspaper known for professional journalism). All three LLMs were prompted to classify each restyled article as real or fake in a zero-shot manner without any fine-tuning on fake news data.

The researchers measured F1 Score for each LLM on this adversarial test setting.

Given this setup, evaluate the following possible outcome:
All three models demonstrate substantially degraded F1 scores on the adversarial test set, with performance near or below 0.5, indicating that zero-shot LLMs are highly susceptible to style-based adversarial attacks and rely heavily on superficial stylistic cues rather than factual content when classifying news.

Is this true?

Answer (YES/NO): NO